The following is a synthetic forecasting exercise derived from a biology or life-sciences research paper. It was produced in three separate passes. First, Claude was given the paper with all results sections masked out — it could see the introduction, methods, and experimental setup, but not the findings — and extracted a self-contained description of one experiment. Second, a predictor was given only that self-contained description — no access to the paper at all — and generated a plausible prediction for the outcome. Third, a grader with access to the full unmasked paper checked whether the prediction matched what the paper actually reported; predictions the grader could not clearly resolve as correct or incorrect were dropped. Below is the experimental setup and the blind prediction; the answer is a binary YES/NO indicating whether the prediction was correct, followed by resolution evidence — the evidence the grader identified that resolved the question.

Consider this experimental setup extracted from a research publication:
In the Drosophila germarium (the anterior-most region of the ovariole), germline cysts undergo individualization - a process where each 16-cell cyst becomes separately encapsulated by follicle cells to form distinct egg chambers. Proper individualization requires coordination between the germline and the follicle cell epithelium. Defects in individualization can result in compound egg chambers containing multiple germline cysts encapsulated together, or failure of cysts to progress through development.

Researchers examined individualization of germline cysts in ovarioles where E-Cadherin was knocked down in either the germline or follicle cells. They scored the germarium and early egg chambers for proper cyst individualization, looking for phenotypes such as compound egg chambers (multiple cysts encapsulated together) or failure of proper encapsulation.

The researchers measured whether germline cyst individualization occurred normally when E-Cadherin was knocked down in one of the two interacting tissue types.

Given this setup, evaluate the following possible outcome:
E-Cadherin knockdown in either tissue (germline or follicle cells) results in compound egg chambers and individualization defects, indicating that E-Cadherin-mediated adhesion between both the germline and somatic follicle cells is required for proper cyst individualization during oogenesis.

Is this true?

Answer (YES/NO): YES